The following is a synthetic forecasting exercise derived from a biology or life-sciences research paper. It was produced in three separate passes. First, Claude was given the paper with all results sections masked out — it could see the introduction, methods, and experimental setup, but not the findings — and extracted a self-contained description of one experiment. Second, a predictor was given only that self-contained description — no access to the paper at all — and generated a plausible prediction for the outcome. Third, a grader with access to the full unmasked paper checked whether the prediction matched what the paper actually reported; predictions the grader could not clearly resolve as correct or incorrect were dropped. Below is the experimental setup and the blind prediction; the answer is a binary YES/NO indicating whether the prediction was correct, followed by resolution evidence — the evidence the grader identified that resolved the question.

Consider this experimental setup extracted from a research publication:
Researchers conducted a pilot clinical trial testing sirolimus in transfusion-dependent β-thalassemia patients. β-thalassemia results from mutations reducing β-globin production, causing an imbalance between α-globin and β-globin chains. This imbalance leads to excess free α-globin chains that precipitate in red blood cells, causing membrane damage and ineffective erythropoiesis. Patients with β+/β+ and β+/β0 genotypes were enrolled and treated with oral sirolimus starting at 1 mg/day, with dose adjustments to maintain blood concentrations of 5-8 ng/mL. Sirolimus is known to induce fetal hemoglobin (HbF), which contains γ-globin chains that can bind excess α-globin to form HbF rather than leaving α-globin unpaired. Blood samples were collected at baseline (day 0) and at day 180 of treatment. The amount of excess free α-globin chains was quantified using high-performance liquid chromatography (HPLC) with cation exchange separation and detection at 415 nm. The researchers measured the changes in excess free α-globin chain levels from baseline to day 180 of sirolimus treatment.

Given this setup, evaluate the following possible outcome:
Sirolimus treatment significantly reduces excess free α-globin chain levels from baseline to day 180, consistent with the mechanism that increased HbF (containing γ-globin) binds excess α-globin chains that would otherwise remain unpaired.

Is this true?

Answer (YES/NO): YES